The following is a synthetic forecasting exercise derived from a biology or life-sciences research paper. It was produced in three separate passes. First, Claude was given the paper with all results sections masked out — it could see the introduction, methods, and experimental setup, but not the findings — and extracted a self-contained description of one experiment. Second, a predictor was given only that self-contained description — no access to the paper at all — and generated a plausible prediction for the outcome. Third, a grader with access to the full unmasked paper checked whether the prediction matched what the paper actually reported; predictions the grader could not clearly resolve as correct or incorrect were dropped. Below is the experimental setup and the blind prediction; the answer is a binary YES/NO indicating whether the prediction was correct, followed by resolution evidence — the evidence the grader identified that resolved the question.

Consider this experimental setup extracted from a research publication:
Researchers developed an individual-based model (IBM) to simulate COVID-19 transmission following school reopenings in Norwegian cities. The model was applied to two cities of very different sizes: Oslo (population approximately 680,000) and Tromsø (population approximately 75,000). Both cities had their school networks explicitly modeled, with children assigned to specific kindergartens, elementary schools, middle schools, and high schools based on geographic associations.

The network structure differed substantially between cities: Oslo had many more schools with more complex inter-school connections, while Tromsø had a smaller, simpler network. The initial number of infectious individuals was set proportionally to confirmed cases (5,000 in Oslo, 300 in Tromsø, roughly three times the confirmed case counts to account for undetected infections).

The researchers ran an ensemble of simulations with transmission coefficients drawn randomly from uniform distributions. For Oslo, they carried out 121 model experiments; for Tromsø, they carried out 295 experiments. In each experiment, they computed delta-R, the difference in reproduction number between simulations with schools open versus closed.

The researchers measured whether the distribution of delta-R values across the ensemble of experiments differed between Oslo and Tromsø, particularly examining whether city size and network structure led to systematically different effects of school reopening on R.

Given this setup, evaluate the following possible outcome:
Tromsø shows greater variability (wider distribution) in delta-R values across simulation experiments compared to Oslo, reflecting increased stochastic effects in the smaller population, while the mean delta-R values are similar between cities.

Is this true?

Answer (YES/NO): NO